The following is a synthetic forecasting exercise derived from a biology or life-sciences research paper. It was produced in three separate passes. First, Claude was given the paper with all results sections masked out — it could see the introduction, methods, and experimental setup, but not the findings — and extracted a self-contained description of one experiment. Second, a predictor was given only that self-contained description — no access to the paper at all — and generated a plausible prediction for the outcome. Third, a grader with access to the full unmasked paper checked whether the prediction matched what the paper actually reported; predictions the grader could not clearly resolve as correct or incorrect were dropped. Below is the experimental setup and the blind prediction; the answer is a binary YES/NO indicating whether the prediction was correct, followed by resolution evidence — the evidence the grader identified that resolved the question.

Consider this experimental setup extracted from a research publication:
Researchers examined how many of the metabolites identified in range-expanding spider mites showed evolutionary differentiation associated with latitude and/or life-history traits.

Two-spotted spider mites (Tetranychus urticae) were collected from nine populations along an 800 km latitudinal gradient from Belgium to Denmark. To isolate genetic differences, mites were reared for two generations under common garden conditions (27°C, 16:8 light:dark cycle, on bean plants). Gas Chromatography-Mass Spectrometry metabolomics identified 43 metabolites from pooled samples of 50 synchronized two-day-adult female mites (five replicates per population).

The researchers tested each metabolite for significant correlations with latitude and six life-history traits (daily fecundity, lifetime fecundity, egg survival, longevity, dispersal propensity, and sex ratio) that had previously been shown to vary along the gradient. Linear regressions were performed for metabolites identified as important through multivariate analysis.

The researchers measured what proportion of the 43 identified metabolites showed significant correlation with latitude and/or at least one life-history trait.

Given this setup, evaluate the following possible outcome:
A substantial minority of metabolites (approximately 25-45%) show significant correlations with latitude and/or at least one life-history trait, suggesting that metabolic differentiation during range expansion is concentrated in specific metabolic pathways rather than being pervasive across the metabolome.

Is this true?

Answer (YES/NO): NO